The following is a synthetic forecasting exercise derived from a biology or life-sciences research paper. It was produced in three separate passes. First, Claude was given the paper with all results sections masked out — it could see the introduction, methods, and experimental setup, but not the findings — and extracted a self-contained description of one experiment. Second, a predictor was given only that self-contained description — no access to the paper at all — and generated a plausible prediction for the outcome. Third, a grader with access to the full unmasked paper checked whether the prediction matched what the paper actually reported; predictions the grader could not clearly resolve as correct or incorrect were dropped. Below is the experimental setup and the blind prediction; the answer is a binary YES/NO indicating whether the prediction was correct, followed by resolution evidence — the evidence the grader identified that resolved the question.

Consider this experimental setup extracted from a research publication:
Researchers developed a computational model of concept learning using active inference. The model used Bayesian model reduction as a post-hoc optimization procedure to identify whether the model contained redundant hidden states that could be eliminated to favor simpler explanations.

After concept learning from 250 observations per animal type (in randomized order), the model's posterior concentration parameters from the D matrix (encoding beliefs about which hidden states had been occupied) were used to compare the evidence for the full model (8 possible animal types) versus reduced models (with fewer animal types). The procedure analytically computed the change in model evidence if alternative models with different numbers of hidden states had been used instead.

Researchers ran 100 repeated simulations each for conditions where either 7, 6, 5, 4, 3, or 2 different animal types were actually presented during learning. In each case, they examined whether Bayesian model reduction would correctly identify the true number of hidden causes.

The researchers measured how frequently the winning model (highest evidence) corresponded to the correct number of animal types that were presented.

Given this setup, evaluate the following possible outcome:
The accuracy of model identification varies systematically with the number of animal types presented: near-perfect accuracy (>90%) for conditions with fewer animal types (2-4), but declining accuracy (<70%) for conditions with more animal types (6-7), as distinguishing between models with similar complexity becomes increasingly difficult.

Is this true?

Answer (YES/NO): NO